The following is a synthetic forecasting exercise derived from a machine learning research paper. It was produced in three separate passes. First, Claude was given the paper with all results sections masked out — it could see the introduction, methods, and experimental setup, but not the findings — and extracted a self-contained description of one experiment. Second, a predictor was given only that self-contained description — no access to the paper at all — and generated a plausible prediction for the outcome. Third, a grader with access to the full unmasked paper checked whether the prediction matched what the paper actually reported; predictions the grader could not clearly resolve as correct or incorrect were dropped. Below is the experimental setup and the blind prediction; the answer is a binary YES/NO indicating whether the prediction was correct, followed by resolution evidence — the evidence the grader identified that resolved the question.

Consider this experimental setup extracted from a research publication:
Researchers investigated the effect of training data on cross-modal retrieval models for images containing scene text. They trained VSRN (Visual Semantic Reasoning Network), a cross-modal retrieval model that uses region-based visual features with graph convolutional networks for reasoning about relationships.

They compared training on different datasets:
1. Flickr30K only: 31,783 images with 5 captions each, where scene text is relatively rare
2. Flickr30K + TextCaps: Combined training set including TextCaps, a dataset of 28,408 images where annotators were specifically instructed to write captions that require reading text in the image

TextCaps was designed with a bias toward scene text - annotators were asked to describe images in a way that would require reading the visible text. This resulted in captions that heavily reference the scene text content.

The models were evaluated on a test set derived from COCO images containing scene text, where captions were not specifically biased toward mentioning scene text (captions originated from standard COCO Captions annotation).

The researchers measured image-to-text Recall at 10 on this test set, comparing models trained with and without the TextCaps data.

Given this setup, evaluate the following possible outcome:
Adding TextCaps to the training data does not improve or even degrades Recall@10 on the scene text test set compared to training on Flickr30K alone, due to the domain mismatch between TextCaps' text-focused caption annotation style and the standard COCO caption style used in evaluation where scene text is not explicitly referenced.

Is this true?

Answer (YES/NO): NO